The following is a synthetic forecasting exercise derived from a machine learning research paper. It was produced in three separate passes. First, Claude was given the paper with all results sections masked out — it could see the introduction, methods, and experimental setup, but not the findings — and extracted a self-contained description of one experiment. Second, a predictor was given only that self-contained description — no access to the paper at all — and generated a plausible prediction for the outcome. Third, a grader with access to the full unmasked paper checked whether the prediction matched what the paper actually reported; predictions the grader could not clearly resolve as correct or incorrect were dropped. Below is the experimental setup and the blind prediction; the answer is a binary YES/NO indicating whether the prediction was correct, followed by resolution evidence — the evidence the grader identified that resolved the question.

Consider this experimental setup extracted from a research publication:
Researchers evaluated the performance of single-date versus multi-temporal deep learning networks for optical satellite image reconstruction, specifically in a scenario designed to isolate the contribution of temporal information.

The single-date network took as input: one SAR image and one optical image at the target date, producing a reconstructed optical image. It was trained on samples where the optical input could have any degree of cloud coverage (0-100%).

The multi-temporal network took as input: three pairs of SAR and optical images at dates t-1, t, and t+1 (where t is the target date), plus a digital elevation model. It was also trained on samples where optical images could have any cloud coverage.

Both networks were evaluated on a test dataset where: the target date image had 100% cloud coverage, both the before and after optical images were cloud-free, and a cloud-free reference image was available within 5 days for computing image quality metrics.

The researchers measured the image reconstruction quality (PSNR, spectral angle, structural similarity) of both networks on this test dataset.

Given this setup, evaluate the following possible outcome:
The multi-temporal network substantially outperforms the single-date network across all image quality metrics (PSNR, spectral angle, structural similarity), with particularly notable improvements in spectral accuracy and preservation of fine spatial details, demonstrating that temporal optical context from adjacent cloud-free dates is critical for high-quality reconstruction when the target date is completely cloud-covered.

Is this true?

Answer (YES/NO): YES